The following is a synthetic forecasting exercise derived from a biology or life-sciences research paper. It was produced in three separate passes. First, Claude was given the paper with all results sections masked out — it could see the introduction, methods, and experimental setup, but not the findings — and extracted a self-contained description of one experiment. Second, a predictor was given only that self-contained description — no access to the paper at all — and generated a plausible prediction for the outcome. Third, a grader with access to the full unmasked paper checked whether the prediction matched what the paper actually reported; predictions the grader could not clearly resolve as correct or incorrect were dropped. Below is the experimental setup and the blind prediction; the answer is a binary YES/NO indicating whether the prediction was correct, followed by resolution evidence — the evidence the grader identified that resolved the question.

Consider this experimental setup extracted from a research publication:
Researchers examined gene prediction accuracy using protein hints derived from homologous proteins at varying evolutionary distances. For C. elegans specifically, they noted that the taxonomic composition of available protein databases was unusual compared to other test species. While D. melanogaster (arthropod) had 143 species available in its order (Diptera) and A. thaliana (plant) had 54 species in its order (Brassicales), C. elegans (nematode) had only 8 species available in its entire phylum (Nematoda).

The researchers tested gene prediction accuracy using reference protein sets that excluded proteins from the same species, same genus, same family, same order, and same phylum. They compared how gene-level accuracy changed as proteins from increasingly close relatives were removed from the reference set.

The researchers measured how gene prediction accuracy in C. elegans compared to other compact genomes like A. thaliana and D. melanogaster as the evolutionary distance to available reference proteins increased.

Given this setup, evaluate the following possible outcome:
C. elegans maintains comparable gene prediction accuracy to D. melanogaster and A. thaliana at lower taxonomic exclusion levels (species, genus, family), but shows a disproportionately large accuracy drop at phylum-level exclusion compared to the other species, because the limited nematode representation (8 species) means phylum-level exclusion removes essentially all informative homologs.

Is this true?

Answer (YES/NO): NO